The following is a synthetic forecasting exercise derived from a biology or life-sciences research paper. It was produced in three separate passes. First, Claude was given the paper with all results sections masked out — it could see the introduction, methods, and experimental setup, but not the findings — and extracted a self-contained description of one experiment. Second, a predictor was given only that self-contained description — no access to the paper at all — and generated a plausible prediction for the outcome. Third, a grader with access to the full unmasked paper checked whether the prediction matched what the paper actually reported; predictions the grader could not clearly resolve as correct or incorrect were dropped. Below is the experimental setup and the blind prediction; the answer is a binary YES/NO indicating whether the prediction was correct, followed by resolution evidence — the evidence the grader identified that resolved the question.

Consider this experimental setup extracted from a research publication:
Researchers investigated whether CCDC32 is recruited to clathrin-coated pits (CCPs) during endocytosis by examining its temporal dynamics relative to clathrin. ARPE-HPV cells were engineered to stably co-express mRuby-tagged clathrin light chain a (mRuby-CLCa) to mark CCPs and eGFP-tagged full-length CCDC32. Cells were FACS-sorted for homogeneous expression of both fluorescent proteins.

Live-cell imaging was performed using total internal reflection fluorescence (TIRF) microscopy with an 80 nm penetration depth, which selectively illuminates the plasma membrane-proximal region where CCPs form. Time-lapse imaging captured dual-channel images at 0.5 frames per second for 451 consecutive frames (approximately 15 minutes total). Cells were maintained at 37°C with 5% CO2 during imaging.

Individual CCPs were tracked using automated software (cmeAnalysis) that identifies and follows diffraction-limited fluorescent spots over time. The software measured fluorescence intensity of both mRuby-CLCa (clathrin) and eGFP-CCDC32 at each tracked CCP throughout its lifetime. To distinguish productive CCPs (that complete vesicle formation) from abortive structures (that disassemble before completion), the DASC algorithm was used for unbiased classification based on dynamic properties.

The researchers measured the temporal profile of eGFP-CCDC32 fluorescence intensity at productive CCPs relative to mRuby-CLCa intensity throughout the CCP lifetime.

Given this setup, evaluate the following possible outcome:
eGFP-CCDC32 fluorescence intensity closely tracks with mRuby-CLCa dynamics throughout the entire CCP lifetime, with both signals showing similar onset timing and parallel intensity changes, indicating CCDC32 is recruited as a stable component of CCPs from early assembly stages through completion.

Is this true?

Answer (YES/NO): YES